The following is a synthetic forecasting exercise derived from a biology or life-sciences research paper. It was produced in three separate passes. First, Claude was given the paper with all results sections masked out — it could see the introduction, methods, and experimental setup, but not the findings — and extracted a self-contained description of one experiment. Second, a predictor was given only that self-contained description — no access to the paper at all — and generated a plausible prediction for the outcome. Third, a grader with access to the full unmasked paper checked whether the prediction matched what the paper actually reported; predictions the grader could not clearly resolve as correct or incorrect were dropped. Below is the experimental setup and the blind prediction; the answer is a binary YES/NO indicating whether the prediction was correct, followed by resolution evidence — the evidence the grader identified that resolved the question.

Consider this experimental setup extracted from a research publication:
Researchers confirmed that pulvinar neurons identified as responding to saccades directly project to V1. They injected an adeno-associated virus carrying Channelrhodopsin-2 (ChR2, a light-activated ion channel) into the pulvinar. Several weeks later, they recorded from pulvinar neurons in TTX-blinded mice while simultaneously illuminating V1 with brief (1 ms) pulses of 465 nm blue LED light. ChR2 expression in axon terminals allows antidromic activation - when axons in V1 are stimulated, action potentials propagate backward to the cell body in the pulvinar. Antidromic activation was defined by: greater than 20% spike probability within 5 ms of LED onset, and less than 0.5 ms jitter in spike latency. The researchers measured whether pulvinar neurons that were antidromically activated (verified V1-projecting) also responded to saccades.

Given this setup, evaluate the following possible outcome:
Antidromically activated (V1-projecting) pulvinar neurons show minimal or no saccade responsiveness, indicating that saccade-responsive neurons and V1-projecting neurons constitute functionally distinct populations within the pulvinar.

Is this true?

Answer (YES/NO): NO